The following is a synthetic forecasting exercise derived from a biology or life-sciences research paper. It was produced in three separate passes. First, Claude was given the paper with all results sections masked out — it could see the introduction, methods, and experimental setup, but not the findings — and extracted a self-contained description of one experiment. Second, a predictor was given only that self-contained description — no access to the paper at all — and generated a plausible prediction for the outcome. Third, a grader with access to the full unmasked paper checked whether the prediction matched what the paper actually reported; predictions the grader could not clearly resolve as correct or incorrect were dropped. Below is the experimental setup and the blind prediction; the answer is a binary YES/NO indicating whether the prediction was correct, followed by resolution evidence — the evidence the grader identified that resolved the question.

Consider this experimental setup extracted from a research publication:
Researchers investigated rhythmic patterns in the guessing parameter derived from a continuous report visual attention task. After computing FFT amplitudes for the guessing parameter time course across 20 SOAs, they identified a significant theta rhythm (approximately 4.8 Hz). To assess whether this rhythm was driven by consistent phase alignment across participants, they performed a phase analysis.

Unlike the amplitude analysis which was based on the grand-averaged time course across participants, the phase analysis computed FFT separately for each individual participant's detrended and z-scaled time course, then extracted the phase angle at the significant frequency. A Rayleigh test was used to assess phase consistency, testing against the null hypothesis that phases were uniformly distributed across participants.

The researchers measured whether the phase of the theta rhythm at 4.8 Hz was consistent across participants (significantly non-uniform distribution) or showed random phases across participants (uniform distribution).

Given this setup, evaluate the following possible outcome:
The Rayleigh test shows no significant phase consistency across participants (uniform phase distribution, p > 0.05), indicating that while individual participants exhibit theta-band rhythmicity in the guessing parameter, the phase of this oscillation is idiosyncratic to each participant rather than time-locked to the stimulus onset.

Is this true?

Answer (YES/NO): NO